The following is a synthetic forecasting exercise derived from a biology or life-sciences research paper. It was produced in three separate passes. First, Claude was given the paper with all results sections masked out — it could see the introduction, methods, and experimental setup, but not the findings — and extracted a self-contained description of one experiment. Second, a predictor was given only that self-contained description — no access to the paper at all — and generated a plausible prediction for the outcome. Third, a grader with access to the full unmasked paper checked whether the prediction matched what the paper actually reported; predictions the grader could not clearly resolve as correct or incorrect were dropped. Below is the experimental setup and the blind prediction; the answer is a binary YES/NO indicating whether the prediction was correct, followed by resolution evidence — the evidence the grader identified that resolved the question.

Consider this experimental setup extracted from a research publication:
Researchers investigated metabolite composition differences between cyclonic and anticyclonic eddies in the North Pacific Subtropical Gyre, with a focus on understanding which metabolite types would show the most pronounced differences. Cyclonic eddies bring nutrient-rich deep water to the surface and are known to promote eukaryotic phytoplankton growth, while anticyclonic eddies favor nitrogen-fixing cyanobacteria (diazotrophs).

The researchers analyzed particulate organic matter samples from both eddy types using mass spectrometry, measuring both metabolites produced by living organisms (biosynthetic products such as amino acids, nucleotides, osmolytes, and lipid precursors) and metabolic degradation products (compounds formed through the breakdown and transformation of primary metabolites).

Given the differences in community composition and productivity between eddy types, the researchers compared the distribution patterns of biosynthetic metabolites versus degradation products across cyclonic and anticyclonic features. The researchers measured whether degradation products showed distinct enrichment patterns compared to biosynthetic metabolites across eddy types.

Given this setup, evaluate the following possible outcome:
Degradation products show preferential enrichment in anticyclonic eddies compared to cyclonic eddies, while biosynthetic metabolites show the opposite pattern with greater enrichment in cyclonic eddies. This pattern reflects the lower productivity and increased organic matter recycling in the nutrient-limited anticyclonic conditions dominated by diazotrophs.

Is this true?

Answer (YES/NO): YES